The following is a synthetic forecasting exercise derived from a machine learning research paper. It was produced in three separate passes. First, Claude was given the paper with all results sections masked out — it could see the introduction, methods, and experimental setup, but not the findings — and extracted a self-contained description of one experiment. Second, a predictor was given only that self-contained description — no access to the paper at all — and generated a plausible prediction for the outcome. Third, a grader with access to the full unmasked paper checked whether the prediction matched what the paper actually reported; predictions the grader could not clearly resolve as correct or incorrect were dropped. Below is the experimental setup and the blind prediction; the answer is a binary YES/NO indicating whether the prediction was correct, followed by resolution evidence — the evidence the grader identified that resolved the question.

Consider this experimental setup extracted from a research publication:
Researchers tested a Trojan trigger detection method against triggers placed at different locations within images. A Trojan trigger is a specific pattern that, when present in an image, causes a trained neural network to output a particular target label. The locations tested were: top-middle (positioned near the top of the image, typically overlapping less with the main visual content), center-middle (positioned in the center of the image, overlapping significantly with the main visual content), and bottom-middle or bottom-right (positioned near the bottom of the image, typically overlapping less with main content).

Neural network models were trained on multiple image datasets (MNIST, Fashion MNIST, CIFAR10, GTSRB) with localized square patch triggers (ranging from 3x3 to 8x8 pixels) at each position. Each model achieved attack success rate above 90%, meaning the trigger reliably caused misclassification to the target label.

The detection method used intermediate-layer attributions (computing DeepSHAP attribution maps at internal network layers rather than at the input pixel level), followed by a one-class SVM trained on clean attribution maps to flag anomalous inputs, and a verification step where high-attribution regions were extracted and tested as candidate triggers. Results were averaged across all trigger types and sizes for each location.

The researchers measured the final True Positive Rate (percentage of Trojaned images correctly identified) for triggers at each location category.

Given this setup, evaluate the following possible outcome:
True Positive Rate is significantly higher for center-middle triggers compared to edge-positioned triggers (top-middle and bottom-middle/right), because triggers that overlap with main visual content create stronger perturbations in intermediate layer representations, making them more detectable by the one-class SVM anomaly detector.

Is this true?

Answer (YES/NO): NO